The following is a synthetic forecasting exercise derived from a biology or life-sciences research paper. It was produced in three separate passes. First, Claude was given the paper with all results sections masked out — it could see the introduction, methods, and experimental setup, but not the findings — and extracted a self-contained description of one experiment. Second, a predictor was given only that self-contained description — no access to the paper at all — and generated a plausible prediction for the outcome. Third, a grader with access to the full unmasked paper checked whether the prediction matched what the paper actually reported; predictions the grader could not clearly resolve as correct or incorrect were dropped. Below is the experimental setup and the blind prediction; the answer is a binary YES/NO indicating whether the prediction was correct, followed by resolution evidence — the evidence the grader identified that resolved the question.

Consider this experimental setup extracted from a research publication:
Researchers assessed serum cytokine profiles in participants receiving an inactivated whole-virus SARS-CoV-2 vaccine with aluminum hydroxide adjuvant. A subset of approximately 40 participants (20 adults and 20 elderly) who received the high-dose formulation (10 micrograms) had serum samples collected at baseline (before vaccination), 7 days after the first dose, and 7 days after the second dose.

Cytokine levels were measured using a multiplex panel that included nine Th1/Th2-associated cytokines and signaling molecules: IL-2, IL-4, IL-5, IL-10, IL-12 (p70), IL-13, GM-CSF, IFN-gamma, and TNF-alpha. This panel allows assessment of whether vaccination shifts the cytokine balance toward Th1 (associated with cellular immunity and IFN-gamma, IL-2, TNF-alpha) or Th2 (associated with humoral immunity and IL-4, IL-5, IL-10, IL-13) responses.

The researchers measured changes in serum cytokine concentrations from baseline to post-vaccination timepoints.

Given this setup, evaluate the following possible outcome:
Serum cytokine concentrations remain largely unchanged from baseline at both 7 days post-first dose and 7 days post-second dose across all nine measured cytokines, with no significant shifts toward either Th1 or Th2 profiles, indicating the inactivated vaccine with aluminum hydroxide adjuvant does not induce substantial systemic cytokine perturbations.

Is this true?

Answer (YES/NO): YES